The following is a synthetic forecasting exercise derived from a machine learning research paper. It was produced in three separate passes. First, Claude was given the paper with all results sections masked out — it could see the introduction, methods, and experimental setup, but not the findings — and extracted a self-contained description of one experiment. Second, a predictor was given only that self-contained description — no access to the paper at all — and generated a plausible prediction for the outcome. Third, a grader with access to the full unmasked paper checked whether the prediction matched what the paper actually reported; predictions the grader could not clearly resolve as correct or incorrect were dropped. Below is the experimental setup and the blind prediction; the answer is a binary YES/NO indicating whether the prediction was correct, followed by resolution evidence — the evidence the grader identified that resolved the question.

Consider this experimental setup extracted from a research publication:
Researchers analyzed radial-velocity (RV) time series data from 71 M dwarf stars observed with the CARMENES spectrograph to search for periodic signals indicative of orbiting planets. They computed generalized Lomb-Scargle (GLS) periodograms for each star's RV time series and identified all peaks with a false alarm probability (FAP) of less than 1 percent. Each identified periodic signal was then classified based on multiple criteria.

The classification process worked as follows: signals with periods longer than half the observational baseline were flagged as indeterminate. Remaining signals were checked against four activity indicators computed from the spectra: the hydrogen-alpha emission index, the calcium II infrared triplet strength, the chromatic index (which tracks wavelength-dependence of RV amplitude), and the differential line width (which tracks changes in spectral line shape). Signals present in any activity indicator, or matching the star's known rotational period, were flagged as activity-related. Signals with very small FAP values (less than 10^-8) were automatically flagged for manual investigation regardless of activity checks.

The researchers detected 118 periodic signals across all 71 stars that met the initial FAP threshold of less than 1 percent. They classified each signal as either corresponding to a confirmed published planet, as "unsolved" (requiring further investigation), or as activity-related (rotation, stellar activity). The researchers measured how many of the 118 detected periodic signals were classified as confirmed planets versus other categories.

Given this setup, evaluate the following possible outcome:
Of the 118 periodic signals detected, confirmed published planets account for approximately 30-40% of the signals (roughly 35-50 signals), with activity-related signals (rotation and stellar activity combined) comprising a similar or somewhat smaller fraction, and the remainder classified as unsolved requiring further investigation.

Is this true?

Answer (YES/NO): NO